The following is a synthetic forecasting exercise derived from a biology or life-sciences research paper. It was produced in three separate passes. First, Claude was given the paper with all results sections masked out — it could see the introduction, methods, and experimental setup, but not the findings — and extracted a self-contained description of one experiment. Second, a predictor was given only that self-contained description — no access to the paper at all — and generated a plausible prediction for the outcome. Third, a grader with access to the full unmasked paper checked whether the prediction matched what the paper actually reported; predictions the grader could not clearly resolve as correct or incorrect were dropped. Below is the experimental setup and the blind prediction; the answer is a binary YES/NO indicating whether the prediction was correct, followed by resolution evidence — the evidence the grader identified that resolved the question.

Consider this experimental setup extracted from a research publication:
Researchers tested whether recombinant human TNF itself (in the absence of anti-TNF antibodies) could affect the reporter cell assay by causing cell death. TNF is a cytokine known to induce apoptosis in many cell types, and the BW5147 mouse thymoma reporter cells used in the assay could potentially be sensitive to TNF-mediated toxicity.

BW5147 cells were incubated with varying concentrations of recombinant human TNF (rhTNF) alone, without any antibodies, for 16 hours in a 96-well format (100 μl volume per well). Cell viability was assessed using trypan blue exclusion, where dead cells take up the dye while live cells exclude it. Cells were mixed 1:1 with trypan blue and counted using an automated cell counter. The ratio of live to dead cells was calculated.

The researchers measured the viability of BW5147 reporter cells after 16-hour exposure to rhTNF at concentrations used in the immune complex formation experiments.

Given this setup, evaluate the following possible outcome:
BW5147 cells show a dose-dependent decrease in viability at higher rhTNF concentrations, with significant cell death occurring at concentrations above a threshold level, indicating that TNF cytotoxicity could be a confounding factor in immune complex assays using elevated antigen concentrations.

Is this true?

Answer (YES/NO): NO